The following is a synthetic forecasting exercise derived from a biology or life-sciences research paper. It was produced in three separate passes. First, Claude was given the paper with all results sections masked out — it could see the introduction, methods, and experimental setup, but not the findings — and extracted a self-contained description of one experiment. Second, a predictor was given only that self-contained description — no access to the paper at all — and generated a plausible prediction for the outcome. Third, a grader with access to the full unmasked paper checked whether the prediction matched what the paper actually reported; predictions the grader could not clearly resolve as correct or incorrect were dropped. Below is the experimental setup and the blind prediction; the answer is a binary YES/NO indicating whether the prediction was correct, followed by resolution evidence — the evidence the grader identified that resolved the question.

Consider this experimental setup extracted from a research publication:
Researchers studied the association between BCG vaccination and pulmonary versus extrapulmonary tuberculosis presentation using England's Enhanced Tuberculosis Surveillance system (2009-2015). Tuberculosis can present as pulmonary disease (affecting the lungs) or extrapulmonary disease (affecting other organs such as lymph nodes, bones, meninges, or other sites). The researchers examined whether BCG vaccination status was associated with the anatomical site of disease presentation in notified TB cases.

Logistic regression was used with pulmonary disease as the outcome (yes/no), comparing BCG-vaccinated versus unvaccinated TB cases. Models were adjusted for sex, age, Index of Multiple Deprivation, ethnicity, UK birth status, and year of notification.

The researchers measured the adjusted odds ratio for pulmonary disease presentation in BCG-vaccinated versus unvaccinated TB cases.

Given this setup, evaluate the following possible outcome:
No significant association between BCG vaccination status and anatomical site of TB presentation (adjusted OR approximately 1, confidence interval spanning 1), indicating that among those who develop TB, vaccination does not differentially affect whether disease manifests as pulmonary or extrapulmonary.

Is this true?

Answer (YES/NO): YES